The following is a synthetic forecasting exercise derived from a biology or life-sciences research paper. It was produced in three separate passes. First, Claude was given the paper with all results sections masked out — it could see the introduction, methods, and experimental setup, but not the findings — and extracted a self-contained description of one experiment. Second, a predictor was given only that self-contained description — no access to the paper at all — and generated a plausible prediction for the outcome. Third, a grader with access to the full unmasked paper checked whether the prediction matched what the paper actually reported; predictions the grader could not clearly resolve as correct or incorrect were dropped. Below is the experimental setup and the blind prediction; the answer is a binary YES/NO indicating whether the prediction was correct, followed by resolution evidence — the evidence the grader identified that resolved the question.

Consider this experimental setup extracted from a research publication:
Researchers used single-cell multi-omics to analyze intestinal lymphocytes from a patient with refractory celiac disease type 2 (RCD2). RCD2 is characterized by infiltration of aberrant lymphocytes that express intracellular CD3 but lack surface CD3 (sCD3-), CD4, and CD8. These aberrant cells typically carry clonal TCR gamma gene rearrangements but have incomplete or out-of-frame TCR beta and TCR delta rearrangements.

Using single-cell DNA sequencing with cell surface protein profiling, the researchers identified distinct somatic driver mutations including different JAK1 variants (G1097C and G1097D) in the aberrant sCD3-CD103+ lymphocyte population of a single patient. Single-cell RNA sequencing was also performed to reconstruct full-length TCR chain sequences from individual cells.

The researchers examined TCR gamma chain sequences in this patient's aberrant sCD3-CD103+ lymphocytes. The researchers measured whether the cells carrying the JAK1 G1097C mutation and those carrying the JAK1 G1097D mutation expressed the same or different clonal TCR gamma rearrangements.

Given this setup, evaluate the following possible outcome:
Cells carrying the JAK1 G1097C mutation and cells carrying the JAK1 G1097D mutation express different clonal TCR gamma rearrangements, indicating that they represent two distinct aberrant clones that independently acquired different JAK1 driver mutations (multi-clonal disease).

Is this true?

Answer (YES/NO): YES